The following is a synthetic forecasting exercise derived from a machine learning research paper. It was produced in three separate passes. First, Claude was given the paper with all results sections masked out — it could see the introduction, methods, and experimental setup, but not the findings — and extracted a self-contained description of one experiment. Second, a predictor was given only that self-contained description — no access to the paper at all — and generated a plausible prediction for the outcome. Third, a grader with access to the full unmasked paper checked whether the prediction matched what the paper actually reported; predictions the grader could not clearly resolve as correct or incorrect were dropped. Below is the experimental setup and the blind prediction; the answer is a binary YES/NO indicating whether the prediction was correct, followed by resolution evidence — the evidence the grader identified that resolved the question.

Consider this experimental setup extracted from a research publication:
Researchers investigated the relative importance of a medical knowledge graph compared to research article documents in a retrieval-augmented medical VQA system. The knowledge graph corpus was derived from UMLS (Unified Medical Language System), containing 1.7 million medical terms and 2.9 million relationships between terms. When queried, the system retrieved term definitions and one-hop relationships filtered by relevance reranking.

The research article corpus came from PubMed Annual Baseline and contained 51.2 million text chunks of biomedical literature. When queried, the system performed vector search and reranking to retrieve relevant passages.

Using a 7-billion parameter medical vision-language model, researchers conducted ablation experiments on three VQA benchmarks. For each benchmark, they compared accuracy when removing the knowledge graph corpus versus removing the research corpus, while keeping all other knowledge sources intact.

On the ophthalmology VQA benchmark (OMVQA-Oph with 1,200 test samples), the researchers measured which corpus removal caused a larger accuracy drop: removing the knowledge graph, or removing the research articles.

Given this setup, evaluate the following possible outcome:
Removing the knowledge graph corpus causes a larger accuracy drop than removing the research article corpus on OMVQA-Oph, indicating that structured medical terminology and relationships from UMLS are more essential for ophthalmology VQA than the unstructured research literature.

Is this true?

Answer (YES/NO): NO